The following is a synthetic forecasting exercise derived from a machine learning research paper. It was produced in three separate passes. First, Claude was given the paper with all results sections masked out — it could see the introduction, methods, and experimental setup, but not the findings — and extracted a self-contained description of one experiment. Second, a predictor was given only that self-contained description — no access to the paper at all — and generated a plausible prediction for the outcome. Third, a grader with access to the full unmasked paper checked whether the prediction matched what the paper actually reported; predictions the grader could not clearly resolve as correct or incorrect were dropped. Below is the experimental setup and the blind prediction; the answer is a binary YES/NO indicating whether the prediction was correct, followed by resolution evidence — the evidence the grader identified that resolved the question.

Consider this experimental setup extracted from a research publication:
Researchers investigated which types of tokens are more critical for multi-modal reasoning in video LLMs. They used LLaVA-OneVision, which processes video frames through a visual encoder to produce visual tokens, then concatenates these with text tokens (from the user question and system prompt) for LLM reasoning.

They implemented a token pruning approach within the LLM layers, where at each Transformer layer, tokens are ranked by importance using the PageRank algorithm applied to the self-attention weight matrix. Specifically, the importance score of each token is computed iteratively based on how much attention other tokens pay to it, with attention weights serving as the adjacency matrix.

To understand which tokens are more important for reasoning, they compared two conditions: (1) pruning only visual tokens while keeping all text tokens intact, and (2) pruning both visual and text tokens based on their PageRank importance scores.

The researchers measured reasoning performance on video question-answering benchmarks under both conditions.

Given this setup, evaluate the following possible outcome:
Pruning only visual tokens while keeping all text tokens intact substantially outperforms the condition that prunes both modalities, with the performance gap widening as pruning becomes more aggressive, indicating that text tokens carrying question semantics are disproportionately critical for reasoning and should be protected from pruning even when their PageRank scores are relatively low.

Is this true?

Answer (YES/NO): NO